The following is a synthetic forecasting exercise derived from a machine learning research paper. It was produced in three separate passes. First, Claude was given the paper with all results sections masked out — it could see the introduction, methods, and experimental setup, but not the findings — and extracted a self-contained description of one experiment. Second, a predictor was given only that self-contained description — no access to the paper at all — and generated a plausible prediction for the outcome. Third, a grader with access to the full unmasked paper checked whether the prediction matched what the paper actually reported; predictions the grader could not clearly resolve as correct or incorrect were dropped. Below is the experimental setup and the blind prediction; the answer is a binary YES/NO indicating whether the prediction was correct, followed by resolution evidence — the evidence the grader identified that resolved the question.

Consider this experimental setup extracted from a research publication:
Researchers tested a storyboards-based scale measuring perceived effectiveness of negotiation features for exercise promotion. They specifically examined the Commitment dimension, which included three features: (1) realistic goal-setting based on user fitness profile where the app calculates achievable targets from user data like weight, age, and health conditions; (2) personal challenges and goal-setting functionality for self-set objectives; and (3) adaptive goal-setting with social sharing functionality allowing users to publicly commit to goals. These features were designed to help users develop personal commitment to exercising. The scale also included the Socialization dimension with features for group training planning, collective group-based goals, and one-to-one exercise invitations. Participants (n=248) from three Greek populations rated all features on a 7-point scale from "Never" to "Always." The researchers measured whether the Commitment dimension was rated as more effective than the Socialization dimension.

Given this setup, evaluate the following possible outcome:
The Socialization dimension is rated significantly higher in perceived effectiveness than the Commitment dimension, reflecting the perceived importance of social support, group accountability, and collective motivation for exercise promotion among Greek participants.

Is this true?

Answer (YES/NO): NO